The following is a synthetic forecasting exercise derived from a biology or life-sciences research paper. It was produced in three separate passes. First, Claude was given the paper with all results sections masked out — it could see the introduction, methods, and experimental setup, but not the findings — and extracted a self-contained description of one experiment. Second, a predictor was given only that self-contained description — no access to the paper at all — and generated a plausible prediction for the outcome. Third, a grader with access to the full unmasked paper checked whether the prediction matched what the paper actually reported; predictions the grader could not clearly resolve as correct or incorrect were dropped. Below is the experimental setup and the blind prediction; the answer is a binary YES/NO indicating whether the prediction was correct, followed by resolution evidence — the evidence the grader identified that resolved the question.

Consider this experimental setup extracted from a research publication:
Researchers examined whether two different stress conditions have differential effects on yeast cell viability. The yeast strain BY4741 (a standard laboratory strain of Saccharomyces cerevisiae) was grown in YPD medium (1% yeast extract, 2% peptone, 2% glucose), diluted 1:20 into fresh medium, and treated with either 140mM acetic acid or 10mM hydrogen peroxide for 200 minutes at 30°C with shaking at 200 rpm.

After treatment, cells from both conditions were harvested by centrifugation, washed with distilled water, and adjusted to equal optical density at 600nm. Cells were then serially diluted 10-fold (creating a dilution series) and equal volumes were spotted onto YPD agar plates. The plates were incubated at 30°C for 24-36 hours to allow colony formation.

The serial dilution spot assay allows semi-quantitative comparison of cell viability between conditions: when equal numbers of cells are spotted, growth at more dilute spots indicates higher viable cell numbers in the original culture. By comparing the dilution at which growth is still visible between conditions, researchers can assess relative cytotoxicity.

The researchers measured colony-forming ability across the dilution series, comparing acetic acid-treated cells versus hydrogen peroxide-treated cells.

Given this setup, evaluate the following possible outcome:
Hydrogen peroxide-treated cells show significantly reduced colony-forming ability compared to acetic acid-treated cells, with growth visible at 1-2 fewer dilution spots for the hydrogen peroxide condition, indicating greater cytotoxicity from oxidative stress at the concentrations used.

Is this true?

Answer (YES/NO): NO